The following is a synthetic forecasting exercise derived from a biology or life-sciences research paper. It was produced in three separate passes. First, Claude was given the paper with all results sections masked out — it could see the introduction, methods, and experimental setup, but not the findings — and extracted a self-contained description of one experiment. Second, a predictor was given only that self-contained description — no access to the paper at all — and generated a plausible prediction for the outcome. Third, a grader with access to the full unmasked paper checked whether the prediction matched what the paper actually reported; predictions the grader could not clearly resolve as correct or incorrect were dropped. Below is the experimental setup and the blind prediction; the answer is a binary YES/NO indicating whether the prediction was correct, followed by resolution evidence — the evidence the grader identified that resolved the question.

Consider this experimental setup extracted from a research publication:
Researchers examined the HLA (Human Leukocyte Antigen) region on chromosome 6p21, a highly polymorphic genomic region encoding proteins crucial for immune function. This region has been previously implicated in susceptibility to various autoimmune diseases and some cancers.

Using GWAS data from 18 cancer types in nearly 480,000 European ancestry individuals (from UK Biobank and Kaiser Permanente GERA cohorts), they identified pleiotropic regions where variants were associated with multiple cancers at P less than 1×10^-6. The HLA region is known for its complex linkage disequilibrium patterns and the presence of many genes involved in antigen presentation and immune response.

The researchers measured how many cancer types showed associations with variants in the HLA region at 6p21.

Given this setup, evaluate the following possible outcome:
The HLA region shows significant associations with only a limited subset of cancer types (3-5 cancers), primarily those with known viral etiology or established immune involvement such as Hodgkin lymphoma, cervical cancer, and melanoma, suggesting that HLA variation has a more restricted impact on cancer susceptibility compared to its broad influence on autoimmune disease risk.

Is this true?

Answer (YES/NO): NO